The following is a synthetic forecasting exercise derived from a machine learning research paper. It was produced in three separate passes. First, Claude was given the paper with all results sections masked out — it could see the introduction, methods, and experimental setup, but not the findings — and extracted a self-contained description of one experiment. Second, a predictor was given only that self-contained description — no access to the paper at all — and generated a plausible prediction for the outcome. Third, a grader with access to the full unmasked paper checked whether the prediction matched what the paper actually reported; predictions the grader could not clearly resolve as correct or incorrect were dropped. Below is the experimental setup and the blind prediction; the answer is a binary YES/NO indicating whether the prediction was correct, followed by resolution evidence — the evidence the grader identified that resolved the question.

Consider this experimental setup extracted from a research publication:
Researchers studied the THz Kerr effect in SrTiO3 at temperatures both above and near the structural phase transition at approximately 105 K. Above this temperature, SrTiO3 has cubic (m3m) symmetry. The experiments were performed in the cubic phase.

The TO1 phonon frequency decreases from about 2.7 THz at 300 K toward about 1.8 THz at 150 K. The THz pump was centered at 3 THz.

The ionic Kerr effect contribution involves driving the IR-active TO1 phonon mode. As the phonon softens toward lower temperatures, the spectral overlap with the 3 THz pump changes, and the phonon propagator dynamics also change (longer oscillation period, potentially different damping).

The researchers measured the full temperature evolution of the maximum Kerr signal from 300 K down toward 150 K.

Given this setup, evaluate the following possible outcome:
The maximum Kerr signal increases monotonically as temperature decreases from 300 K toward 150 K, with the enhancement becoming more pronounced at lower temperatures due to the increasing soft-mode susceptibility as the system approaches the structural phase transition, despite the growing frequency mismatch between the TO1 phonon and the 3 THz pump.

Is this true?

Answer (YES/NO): NO